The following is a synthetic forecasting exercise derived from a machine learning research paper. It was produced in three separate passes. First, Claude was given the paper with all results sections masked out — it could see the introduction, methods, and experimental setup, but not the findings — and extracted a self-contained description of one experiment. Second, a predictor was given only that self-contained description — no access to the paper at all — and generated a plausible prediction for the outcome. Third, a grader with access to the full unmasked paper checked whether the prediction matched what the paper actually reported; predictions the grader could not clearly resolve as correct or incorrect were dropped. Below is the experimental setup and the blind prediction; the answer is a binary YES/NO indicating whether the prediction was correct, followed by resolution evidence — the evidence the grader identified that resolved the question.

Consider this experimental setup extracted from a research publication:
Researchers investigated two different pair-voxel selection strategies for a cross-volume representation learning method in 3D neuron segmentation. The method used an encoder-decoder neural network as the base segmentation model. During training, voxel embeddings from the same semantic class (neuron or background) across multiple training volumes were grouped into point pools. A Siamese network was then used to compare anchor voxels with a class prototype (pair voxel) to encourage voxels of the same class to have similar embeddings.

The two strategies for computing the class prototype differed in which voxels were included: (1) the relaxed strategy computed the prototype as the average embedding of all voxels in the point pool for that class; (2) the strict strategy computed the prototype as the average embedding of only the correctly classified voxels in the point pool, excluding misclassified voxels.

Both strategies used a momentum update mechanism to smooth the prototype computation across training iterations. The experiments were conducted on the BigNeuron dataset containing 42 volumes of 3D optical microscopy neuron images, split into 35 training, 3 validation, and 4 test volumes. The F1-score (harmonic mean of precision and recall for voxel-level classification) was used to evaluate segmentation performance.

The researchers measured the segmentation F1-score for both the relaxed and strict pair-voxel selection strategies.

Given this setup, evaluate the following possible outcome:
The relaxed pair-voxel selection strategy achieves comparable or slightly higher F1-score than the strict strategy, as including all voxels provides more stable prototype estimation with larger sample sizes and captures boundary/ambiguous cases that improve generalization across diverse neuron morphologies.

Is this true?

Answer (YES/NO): NO